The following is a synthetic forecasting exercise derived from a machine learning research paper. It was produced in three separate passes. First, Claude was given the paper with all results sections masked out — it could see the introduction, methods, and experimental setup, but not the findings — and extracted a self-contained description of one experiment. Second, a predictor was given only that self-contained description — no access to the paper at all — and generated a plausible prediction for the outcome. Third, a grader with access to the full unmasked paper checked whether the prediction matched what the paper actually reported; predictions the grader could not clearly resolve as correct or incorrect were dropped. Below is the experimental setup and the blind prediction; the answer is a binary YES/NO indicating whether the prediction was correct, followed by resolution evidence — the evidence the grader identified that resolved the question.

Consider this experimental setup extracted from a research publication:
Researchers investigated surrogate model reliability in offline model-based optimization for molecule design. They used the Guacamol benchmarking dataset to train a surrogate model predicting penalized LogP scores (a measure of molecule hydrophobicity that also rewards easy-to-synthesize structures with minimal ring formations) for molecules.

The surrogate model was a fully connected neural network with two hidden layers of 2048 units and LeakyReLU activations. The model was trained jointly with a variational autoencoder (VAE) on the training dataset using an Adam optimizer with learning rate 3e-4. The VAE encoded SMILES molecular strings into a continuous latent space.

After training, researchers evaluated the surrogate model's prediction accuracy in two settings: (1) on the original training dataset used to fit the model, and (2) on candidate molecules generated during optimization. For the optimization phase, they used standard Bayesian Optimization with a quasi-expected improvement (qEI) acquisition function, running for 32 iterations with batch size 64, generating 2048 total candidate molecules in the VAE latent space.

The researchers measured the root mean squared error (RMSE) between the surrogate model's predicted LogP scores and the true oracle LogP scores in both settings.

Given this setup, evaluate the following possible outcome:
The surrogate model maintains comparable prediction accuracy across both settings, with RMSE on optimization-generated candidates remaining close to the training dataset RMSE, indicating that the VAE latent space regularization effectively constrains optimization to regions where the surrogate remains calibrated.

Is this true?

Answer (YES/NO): NO